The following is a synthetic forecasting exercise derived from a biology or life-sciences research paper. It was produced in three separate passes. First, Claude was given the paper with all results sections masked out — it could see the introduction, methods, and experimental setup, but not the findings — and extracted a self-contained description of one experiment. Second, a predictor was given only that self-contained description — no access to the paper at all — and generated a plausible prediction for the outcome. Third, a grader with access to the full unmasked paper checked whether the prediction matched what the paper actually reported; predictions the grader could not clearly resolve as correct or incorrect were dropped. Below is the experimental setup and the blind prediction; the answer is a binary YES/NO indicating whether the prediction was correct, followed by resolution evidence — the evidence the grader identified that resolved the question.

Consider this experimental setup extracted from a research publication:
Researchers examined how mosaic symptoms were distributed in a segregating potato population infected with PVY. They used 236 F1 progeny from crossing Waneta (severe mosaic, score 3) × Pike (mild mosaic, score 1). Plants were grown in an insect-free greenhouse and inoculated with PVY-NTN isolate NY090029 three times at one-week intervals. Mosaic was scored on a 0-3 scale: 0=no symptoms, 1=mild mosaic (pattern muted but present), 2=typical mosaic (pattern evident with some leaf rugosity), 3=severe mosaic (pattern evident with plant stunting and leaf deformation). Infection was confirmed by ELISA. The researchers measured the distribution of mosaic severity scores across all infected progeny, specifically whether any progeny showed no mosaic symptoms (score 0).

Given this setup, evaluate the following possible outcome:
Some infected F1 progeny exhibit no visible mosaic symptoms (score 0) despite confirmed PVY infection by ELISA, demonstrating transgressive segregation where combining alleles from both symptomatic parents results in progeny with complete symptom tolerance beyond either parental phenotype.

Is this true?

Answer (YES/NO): YES